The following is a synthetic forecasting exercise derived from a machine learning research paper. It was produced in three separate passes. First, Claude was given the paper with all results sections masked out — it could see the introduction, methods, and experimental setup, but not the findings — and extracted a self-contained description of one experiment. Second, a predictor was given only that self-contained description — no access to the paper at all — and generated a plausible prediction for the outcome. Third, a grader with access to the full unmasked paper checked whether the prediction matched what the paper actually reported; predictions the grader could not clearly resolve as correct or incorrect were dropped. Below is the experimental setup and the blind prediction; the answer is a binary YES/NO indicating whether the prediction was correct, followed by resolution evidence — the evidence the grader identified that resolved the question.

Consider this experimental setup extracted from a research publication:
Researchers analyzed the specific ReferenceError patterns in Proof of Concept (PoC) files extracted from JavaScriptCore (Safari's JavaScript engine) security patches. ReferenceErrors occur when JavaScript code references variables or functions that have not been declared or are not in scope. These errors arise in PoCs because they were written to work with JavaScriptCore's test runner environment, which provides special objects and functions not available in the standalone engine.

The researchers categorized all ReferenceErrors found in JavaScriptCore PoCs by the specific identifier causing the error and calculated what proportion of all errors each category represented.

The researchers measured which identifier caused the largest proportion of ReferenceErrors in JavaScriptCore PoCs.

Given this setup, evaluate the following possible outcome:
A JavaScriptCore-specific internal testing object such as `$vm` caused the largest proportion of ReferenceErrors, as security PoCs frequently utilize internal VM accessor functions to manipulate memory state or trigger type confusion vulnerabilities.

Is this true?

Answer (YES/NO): YES